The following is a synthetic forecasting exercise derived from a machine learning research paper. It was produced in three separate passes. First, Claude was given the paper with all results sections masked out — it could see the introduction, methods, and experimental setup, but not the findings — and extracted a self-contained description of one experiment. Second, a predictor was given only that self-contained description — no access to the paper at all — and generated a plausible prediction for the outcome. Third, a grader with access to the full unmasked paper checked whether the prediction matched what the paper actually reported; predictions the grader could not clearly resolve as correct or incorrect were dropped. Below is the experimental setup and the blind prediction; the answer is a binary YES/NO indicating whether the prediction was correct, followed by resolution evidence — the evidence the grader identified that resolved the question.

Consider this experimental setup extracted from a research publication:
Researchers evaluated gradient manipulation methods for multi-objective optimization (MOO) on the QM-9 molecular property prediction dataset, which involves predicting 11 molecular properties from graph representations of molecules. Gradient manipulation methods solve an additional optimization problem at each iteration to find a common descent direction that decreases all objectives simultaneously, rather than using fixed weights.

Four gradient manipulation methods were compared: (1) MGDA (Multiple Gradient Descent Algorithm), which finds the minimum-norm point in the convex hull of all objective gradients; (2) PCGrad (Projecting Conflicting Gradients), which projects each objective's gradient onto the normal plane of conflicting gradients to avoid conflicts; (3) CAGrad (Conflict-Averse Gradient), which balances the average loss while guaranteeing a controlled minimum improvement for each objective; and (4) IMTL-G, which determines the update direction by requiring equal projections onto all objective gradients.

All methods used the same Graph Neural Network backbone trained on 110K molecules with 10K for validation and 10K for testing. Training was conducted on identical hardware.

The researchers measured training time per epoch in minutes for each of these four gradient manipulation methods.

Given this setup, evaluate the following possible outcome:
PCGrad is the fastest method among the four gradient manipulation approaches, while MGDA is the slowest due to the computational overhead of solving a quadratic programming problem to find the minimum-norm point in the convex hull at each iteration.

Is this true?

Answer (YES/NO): NO